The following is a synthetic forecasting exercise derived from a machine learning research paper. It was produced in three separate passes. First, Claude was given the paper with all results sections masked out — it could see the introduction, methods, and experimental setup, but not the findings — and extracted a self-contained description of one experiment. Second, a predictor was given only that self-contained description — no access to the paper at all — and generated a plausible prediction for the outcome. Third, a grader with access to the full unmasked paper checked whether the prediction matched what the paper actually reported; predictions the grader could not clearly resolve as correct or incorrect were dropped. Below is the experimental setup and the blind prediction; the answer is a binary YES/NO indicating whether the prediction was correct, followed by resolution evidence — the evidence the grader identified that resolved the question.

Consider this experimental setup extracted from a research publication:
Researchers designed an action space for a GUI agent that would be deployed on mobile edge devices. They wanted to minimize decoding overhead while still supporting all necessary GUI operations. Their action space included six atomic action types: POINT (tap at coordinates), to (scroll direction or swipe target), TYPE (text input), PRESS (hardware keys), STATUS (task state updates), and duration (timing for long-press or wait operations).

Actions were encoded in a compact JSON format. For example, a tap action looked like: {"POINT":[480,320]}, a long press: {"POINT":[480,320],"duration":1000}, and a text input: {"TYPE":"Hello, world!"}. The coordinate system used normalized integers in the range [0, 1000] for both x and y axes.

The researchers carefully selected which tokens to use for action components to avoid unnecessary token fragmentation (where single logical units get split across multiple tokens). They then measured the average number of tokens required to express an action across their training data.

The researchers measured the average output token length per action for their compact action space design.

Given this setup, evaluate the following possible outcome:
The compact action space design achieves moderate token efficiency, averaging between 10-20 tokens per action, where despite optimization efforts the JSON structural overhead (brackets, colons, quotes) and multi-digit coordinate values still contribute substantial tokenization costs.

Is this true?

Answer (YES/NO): NO